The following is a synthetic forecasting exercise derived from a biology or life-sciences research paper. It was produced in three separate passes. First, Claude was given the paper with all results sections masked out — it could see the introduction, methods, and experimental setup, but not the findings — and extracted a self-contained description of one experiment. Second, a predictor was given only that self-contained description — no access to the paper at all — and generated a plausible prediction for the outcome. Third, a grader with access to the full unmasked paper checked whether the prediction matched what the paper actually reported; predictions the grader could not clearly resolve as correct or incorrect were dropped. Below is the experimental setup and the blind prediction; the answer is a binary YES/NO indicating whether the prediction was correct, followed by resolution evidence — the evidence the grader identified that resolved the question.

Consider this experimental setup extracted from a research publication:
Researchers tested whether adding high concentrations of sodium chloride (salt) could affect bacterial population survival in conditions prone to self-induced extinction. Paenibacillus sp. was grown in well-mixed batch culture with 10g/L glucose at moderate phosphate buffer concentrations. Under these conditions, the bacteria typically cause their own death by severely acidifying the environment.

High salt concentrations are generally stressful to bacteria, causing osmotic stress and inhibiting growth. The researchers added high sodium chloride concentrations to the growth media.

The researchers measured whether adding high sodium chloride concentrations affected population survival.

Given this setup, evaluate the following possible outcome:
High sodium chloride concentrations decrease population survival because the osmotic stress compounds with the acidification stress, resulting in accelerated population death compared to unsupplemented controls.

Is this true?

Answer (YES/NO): NO